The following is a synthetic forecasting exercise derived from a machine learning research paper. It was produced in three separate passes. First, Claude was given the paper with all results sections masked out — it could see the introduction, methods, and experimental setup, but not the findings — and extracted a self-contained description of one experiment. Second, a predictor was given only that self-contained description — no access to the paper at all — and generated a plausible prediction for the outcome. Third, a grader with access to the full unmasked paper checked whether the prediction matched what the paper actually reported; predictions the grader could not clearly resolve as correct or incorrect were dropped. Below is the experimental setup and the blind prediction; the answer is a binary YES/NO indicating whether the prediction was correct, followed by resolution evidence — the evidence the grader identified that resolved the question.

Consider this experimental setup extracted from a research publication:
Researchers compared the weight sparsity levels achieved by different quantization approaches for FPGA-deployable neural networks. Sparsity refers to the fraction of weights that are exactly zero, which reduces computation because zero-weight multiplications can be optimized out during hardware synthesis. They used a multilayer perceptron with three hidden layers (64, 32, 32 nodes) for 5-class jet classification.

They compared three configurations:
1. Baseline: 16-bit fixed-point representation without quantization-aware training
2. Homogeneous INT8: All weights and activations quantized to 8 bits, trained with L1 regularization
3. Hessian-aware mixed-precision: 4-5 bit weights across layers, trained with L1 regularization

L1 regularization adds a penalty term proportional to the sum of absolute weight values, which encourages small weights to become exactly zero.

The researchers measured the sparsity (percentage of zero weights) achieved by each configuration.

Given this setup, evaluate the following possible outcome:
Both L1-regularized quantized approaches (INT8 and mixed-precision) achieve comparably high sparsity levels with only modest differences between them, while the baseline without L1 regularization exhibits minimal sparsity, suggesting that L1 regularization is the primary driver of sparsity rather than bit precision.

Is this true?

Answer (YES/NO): YES